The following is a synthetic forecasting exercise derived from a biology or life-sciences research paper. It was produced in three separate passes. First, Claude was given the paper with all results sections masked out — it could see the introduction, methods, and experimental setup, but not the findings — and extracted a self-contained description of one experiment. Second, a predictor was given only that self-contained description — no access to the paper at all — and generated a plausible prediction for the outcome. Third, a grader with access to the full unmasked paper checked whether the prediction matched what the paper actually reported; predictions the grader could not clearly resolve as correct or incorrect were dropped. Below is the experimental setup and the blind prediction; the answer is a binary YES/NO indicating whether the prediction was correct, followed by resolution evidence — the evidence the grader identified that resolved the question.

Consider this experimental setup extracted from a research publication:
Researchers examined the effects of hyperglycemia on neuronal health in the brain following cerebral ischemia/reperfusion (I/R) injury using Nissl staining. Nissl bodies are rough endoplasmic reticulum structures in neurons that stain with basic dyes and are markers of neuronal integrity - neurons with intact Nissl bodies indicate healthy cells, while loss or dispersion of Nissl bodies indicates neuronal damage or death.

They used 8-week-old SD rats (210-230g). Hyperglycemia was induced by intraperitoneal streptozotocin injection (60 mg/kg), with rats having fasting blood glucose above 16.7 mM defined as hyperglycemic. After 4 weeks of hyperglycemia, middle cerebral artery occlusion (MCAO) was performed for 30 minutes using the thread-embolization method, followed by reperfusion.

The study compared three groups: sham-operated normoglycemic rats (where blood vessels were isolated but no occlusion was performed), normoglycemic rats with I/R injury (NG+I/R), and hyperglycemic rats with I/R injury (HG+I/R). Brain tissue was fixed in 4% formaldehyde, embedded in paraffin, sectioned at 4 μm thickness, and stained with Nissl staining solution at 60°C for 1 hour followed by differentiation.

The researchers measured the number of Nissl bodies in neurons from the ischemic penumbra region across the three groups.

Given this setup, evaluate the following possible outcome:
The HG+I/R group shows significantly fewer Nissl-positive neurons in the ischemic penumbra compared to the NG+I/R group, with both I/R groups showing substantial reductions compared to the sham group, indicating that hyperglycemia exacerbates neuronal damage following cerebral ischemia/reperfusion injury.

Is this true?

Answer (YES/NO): YES